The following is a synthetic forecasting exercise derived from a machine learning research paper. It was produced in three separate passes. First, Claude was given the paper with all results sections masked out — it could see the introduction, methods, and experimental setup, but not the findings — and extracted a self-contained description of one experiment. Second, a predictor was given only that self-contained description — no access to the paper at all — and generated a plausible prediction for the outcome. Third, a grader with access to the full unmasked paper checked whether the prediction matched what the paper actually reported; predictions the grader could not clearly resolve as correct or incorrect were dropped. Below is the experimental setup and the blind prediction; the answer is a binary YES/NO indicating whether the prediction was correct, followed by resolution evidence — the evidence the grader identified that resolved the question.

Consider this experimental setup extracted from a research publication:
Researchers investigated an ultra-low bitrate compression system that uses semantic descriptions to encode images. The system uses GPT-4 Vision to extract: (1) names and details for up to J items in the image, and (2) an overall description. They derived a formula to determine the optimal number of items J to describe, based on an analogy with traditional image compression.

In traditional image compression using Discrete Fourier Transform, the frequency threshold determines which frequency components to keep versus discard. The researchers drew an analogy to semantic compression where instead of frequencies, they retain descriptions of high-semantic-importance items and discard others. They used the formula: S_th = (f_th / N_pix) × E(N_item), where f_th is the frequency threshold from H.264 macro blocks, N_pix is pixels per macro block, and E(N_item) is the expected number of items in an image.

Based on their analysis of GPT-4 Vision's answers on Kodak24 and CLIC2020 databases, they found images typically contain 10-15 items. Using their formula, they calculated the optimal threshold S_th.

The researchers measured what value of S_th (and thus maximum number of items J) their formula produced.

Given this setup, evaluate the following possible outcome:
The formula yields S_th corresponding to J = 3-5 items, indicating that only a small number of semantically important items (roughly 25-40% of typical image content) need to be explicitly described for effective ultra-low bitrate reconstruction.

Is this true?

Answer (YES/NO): NO